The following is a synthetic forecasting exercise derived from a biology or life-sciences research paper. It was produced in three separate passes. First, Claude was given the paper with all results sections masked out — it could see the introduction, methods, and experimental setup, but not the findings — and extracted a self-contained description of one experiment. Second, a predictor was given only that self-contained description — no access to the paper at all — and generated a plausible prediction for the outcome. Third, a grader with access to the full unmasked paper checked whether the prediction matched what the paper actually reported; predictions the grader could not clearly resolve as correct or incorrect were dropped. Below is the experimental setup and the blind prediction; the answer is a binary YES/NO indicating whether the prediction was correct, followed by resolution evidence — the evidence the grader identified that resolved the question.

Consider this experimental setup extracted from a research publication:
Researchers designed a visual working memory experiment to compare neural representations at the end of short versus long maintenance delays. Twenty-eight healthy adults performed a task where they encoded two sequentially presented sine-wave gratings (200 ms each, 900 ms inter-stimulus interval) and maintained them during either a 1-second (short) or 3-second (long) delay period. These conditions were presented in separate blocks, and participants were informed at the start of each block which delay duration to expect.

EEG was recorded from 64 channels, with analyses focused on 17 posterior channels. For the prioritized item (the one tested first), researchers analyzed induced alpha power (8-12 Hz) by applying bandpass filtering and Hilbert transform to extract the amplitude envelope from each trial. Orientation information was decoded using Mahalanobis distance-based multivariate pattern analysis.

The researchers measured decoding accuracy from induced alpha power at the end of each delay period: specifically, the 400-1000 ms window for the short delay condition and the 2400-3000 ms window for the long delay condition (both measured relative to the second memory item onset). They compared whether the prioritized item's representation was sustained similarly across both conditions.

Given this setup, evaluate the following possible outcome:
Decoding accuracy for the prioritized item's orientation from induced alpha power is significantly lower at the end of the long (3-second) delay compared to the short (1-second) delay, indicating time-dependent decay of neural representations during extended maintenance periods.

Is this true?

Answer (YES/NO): NO